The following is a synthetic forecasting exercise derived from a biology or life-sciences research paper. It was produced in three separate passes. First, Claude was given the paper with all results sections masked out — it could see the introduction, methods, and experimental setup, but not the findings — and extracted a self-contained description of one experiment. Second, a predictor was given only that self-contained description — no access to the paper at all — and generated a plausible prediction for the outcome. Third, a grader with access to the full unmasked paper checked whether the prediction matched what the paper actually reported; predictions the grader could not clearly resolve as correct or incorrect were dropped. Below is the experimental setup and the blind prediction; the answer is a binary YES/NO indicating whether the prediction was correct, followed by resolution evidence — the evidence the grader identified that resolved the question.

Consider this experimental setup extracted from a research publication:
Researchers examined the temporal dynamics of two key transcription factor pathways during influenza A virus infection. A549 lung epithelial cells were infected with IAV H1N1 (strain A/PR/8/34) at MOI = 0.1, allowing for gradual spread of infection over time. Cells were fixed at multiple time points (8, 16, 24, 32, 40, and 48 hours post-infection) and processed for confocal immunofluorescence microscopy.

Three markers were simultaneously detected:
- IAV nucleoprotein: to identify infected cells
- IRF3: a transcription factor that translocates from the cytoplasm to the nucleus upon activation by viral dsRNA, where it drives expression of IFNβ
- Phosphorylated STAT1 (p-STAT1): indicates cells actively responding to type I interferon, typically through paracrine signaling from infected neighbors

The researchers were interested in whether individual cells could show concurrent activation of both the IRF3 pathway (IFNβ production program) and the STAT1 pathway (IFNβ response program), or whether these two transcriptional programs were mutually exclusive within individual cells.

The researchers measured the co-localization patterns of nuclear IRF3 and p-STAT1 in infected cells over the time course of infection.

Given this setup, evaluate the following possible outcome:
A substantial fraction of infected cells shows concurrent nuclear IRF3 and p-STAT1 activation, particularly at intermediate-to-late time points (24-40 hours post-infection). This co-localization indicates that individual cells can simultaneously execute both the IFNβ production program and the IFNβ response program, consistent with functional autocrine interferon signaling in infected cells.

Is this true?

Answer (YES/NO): NO